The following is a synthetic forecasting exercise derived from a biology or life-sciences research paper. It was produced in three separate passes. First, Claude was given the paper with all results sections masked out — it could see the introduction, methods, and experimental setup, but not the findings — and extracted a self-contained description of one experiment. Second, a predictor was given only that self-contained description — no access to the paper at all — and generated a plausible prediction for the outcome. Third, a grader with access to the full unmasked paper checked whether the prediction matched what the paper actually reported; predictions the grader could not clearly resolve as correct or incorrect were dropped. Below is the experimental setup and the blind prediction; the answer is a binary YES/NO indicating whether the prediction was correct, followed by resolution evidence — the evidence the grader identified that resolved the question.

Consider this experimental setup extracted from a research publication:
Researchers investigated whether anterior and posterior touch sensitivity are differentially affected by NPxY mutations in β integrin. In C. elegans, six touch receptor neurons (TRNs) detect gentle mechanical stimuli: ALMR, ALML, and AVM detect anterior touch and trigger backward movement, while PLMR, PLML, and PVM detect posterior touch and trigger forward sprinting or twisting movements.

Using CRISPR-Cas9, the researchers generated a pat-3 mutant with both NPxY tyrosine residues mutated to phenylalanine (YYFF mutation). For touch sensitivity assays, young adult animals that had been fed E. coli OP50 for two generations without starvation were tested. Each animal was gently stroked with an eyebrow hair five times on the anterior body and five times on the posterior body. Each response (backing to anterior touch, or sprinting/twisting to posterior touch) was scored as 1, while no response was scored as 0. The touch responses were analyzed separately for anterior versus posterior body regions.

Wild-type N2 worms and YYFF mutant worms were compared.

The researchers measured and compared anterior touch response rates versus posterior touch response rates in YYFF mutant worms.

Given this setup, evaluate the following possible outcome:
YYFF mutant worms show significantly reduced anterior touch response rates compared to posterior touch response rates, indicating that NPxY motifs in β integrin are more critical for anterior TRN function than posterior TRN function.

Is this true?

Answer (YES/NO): NO